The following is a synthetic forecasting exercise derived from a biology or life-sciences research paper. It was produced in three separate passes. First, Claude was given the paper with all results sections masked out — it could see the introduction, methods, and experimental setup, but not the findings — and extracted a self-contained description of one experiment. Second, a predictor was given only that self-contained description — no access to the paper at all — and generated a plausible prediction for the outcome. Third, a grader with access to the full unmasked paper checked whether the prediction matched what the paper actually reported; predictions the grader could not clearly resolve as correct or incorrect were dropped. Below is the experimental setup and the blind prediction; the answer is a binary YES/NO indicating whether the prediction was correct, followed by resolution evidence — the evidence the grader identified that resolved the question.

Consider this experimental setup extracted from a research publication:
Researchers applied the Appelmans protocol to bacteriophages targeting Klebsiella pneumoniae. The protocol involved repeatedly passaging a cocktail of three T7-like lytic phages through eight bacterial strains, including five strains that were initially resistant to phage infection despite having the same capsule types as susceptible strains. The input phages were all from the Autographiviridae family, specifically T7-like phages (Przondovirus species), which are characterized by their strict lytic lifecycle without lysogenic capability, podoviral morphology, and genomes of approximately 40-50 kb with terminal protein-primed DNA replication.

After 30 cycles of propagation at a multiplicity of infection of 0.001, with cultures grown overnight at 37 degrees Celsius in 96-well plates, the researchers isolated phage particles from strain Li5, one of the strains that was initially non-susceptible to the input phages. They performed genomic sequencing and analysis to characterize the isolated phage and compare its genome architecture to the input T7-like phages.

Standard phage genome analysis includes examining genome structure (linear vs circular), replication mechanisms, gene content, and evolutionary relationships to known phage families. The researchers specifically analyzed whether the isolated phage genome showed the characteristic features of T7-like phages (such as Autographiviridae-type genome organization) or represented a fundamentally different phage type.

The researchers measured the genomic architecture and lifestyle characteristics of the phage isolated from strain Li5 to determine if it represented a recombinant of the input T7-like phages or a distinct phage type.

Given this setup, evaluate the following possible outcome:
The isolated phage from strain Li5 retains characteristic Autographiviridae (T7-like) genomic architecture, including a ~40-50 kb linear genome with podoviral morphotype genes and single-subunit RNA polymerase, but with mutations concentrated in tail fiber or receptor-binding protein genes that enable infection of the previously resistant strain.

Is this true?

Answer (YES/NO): NO